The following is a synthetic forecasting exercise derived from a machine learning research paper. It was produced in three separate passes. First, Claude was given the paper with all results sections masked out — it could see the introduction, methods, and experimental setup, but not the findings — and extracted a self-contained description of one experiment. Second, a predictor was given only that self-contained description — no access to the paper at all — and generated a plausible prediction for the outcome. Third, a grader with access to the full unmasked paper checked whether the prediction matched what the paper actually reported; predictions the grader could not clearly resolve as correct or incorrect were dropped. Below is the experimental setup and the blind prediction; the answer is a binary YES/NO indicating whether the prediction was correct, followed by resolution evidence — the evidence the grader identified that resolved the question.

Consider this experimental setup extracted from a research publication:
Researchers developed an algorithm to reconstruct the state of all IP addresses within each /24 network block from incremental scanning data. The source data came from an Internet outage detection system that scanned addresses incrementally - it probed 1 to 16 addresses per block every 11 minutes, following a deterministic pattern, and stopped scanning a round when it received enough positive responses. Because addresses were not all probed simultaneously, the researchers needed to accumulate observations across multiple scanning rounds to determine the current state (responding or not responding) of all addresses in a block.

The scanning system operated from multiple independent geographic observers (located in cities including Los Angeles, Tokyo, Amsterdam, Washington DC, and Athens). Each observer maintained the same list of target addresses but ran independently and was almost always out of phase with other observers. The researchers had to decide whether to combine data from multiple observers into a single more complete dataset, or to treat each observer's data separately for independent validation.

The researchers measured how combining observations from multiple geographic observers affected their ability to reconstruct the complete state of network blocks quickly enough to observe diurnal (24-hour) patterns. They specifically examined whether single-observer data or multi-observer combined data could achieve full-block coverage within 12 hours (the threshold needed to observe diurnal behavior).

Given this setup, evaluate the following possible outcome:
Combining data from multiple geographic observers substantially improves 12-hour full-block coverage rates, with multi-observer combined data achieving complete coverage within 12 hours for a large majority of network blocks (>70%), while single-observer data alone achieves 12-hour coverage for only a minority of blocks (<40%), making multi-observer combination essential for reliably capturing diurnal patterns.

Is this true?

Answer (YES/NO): NO